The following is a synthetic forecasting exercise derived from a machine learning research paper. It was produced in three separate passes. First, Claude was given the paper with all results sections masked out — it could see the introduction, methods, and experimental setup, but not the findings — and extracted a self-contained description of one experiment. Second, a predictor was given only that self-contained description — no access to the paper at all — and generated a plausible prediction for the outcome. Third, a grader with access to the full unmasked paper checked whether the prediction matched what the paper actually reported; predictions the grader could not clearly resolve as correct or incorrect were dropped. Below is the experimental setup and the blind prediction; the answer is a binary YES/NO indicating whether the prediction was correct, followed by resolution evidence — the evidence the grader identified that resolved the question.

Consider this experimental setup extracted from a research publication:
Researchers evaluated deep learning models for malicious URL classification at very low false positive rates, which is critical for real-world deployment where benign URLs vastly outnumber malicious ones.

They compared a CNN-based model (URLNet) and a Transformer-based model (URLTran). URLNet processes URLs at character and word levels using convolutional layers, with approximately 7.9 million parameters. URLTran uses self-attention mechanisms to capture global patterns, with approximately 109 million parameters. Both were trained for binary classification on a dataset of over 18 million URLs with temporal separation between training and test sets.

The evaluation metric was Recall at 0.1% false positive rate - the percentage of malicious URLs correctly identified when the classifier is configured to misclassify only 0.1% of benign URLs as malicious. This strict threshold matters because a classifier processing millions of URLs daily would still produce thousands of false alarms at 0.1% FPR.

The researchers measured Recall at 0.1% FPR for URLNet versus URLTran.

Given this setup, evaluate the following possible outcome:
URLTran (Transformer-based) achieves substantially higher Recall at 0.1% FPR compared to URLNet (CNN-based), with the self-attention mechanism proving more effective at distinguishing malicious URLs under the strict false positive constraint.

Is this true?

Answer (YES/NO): NO